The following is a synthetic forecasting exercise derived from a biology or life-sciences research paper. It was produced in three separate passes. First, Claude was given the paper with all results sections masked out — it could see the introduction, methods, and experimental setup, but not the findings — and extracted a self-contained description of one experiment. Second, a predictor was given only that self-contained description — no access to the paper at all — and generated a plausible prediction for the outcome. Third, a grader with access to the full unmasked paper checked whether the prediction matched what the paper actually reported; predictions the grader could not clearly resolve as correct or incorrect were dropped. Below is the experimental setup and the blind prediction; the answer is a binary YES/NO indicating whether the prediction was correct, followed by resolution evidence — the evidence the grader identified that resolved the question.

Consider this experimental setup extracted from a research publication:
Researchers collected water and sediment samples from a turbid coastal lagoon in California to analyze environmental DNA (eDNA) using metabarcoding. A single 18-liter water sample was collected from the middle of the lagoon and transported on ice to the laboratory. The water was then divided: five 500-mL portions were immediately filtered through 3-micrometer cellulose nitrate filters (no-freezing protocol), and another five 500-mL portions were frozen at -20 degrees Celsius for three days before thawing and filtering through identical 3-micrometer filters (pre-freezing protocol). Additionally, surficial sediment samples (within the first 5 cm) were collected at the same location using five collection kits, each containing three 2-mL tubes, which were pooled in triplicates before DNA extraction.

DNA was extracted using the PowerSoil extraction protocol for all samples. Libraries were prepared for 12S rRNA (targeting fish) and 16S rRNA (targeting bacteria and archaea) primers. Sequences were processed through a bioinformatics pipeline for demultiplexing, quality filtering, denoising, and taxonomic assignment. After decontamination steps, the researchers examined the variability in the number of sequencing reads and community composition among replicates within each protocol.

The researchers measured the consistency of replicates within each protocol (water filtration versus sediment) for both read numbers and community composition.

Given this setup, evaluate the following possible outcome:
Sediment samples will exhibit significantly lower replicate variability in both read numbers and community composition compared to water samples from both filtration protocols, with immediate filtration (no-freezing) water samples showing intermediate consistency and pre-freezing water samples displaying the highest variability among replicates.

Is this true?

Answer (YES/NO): NO